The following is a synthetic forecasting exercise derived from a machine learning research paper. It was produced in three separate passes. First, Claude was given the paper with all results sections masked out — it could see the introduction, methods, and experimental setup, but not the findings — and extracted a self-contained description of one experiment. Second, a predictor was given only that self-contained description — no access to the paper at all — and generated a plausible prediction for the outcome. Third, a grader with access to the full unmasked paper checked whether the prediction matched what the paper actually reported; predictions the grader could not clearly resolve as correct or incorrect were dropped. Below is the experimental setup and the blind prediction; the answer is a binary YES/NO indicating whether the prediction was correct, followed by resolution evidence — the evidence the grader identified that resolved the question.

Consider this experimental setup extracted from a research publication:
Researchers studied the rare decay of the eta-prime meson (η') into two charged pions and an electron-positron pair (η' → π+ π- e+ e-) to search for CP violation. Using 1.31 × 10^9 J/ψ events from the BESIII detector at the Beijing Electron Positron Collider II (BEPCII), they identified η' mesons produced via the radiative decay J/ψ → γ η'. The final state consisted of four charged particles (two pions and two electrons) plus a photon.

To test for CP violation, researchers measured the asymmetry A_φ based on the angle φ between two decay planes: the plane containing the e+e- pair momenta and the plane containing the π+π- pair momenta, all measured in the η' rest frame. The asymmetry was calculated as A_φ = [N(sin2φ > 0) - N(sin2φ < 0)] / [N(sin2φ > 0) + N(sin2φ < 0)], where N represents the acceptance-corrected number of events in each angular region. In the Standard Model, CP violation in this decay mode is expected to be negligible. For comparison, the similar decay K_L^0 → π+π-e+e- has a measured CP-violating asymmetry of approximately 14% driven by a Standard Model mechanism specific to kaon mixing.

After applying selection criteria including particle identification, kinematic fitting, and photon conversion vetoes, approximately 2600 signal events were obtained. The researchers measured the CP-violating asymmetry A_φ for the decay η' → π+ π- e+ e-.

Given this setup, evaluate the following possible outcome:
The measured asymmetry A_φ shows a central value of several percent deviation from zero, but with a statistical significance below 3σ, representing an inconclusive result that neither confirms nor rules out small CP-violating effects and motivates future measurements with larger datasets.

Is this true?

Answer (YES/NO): NO